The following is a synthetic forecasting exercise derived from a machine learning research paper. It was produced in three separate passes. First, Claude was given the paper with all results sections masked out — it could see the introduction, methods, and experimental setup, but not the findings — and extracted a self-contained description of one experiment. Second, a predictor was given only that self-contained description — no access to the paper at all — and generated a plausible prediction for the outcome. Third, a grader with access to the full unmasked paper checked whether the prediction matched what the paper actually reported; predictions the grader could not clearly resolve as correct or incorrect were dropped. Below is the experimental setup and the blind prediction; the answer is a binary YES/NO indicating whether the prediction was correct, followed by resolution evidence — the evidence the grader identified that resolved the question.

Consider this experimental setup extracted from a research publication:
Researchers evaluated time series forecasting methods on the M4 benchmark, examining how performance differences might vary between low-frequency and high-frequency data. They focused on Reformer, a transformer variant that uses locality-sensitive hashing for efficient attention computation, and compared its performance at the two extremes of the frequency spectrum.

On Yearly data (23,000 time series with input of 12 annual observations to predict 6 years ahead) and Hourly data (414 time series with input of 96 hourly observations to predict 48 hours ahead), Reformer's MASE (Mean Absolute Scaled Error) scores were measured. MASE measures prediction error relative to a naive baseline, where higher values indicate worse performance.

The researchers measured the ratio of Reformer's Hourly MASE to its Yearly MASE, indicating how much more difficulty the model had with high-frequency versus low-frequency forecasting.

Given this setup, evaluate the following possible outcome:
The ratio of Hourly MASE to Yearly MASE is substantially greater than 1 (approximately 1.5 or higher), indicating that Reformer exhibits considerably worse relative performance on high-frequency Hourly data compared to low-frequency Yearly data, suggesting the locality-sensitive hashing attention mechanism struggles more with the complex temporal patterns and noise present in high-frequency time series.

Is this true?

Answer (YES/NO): YES